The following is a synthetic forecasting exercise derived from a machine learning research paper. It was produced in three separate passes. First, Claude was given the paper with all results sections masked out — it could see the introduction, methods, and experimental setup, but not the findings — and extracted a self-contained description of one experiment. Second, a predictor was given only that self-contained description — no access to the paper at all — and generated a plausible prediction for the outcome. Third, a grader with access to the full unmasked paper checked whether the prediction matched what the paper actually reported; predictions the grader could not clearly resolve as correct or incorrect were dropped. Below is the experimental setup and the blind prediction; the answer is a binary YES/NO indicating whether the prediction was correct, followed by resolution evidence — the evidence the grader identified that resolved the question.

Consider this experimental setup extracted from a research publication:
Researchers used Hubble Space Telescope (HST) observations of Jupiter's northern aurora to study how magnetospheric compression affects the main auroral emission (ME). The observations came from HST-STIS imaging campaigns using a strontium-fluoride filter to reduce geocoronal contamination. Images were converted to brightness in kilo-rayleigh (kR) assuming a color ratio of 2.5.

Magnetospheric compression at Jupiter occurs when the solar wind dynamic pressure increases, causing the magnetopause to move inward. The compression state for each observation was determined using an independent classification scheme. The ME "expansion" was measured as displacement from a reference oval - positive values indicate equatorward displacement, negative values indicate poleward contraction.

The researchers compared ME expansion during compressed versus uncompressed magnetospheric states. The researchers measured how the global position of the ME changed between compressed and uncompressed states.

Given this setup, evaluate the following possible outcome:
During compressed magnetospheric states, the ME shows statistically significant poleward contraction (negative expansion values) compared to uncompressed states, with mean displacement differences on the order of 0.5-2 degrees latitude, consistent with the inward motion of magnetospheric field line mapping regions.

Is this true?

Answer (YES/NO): YES